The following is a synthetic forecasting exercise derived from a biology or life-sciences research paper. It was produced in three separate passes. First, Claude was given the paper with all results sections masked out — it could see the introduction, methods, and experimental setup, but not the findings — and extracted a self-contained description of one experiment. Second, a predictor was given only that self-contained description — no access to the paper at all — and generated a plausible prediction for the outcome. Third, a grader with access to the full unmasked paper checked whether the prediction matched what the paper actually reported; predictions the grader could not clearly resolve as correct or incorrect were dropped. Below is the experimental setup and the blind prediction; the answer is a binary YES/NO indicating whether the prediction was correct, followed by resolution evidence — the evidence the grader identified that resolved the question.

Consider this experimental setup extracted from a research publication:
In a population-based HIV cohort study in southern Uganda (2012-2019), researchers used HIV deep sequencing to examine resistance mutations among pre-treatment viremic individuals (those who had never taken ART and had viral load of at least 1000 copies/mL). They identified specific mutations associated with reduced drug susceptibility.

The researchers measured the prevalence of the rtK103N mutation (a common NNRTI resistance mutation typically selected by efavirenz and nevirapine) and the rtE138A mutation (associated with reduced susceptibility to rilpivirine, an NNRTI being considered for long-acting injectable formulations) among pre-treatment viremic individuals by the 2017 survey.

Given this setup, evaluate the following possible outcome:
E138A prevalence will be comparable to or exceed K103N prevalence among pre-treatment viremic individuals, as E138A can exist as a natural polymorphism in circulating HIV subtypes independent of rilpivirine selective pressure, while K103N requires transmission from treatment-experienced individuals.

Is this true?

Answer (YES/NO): NO